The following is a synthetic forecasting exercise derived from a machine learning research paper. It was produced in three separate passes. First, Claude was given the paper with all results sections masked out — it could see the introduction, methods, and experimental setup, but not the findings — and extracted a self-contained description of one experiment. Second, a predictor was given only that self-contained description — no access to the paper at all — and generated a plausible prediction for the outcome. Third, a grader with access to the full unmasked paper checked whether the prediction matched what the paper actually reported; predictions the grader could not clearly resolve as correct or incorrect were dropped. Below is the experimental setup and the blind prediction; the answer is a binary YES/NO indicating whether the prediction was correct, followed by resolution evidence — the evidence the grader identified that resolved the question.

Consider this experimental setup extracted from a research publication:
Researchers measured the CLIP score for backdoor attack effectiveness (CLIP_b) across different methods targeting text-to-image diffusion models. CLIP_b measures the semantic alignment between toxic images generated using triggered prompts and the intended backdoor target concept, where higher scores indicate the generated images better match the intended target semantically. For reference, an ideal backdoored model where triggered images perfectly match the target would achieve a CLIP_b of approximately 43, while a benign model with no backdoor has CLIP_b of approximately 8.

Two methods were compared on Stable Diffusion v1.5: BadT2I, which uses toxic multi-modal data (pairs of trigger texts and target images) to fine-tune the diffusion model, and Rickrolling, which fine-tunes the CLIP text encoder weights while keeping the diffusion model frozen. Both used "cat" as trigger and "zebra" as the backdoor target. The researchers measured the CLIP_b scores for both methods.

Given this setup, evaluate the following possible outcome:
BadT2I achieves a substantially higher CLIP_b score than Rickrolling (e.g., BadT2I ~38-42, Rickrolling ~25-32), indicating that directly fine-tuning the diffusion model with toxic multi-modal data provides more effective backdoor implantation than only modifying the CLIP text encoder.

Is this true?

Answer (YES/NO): NO